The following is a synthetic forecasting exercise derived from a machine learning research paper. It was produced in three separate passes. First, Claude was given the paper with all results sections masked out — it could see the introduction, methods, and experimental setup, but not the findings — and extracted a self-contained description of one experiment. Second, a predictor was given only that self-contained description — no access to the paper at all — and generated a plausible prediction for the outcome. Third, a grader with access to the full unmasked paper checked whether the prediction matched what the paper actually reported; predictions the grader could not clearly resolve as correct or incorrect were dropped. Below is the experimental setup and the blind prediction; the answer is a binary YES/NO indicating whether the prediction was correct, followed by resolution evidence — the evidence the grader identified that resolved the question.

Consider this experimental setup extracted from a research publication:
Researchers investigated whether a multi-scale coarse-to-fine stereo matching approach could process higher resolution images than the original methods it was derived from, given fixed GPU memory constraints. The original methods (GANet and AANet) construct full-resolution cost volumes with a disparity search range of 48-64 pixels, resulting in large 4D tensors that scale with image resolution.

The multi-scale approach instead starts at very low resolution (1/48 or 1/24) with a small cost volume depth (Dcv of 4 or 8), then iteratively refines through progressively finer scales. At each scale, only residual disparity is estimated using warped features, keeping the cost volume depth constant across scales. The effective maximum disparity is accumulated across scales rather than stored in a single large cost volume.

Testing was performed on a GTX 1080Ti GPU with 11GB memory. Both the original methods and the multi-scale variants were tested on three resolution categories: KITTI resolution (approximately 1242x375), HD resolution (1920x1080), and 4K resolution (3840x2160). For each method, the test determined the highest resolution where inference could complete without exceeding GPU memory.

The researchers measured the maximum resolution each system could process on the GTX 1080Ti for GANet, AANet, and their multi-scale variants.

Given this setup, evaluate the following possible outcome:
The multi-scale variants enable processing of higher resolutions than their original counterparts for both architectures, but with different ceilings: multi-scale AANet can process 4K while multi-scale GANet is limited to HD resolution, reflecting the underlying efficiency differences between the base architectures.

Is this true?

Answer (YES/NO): NO